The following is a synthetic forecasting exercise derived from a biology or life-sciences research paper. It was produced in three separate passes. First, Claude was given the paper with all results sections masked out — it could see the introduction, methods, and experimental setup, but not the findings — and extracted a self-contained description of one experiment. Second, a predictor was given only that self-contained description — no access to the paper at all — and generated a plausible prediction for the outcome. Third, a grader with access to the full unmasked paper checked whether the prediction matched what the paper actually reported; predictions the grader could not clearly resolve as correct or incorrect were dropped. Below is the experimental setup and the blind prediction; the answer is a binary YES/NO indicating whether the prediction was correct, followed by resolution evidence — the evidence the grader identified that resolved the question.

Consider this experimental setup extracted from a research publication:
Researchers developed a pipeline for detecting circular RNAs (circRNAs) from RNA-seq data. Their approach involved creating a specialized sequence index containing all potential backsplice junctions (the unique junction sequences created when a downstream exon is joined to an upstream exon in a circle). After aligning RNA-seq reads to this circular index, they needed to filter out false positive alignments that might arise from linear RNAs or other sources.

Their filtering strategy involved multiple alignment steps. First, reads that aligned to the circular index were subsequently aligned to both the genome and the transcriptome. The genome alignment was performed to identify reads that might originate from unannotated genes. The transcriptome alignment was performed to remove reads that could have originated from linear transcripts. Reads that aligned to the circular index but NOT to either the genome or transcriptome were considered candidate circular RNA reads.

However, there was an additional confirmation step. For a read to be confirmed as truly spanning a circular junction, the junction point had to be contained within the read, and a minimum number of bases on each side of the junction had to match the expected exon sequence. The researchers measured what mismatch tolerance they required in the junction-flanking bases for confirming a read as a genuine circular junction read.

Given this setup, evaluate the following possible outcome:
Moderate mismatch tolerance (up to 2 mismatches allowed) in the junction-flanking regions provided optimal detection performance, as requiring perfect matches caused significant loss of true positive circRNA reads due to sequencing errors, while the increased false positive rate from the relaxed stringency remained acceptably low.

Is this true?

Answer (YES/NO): NO